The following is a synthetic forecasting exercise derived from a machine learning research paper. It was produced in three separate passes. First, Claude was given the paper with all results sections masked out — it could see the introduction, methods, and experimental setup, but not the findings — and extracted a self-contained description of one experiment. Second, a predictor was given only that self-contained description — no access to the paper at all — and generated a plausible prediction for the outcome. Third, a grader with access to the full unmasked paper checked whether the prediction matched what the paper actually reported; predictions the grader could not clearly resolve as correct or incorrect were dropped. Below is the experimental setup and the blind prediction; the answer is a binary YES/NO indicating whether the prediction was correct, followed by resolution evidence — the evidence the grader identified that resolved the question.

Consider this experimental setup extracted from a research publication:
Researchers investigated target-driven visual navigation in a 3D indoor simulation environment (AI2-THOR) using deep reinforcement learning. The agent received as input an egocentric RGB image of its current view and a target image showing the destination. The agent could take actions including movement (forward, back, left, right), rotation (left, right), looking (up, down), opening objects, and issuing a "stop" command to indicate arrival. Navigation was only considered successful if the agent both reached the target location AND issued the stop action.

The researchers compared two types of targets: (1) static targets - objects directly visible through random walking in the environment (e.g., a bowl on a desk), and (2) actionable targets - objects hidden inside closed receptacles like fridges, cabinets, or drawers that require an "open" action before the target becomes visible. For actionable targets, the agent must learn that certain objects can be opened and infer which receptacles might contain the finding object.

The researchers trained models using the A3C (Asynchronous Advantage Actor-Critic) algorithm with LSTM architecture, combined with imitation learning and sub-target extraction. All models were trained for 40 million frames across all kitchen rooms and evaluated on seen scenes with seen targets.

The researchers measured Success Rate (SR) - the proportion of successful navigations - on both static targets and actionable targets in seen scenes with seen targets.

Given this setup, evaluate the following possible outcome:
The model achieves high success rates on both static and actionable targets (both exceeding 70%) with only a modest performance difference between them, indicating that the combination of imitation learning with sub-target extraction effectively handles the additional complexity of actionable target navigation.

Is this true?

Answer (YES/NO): NO